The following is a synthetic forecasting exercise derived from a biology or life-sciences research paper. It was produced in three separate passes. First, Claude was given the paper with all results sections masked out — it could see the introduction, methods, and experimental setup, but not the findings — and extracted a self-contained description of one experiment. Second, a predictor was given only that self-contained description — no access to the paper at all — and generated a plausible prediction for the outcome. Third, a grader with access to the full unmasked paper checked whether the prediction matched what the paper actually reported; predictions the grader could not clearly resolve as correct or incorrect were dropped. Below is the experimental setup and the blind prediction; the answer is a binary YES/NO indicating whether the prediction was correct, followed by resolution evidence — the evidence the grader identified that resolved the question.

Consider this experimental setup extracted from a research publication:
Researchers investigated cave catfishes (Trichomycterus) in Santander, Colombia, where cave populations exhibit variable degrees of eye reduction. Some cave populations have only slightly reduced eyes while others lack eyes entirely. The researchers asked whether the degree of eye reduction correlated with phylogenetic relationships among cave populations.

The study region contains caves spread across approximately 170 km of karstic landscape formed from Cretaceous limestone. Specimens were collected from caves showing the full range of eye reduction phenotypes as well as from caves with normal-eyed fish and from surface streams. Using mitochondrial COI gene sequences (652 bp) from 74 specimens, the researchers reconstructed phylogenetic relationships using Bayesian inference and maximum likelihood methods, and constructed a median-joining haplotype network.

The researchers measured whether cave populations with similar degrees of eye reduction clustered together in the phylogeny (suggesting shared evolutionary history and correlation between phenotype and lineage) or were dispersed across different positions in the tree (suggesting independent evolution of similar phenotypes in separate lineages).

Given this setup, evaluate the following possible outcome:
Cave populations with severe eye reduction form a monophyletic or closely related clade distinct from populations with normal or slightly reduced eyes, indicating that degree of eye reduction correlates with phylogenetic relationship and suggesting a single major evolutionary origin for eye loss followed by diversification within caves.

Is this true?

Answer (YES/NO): NO